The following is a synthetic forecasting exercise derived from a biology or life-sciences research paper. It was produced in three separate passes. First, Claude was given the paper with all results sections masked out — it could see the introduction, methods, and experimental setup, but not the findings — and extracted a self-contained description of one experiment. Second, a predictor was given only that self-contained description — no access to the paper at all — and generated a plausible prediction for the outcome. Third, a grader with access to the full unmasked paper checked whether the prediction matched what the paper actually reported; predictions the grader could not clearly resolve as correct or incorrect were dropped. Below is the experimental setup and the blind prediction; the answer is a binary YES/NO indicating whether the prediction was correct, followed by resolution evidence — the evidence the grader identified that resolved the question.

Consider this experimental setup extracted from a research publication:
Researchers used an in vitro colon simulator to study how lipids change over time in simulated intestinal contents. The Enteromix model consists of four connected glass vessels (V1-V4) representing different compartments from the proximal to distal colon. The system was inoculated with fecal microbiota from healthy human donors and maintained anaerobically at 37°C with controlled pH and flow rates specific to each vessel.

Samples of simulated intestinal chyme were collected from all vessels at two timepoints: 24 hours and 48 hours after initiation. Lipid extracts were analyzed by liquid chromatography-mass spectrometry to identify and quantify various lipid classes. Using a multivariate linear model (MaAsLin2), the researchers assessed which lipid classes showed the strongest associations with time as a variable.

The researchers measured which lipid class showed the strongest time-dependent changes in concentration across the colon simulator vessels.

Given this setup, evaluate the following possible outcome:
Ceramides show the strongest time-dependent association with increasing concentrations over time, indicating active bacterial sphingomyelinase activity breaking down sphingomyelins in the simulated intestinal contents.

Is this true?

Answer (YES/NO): NO